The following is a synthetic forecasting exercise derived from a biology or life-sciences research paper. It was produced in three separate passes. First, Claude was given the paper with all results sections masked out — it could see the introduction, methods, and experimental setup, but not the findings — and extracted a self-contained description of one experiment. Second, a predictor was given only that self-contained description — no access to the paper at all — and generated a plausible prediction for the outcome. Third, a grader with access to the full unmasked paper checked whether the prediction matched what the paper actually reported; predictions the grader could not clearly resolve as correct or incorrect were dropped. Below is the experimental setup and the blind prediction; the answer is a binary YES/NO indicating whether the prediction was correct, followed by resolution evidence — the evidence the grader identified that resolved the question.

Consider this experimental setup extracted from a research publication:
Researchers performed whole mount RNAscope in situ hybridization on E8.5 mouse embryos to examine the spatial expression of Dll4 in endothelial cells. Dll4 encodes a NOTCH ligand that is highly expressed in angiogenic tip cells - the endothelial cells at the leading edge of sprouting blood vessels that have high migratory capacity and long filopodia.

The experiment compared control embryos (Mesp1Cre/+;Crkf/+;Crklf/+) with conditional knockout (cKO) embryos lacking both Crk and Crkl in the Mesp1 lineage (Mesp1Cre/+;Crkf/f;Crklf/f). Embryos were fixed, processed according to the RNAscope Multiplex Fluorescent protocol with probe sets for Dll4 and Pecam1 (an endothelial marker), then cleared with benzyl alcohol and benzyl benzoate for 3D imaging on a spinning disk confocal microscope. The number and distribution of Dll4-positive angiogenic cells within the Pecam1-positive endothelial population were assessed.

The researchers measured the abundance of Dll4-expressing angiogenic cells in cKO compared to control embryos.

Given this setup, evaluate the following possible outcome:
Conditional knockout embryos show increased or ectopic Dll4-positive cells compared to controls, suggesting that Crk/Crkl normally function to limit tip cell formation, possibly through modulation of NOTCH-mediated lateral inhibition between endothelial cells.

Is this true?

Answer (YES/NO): YES